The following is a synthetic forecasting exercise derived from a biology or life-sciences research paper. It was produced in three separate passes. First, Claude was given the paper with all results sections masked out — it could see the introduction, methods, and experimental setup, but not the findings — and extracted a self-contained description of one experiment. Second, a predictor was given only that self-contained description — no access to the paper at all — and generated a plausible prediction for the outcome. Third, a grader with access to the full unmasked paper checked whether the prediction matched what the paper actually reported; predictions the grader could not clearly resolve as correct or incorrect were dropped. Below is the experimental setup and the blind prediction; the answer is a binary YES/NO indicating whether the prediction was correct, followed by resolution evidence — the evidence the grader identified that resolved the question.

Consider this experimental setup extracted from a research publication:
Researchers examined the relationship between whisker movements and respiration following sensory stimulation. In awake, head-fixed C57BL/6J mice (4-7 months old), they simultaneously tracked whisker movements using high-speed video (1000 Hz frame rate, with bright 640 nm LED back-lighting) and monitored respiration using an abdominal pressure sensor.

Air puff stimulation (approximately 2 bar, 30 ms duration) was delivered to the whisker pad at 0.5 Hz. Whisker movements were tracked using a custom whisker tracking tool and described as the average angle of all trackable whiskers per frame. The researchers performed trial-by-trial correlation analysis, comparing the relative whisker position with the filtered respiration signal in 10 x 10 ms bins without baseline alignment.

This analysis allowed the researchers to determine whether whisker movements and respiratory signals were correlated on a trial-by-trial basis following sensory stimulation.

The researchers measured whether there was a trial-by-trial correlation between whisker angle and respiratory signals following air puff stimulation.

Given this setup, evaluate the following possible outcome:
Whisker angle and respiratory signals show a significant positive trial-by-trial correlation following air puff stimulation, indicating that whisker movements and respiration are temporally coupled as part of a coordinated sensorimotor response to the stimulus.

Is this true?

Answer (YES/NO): YES